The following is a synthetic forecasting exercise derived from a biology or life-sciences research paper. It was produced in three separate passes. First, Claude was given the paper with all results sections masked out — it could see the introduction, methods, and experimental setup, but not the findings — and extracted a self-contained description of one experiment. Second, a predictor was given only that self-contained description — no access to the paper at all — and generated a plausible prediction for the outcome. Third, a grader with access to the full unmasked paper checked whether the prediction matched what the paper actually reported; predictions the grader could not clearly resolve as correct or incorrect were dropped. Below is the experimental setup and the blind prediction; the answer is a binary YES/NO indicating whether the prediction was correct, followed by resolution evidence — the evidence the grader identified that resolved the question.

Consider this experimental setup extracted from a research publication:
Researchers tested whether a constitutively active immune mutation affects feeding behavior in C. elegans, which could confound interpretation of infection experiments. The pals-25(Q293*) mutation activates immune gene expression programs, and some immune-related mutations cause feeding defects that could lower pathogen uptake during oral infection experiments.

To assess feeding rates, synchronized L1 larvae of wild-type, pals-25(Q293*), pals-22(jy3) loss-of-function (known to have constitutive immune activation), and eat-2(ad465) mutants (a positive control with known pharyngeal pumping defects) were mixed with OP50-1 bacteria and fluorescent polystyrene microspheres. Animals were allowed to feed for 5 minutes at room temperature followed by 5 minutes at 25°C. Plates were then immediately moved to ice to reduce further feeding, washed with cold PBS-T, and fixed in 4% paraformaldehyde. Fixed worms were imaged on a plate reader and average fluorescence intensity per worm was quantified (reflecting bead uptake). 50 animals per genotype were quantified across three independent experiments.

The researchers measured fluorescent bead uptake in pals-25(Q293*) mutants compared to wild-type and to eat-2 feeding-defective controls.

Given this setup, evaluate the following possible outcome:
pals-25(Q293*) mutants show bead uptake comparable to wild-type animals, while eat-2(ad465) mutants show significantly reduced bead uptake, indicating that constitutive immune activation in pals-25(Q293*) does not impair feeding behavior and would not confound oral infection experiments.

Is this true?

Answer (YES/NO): YES